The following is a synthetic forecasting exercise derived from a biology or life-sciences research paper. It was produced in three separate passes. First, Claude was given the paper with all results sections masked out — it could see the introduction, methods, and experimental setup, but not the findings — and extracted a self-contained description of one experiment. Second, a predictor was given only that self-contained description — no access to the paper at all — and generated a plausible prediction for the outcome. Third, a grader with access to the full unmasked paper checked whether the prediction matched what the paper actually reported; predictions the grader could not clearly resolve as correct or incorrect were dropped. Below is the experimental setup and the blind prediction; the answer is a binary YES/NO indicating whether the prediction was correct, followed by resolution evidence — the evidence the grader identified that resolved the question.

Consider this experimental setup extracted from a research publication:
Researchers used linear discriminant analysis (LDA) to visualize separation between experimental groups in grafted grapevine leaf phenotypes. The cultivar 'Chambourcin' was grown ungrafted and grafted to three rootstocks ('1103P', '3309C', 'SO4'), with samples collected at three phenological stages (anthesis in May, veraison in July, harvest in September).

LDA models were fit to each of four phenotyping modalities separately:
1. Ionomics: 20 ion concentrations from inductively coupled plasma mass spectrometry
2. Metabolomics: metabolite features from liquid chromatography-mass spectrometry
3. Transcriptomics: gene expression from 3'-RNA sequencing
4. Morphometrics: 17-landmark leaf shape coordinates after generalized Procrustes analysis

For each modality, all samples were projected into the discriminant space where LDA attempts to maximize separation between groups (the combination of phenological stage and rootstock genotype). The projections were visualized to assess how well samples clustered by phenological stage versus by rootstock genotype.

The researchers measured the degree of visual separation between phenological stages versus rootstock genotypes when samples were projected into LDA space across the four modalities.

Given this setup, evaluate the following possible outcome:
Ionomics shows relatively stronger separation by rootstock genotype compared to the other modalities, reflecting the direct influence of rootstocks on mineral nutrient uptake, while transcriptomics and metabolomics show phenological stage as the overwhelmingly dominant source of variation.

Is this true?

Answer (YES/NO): YES